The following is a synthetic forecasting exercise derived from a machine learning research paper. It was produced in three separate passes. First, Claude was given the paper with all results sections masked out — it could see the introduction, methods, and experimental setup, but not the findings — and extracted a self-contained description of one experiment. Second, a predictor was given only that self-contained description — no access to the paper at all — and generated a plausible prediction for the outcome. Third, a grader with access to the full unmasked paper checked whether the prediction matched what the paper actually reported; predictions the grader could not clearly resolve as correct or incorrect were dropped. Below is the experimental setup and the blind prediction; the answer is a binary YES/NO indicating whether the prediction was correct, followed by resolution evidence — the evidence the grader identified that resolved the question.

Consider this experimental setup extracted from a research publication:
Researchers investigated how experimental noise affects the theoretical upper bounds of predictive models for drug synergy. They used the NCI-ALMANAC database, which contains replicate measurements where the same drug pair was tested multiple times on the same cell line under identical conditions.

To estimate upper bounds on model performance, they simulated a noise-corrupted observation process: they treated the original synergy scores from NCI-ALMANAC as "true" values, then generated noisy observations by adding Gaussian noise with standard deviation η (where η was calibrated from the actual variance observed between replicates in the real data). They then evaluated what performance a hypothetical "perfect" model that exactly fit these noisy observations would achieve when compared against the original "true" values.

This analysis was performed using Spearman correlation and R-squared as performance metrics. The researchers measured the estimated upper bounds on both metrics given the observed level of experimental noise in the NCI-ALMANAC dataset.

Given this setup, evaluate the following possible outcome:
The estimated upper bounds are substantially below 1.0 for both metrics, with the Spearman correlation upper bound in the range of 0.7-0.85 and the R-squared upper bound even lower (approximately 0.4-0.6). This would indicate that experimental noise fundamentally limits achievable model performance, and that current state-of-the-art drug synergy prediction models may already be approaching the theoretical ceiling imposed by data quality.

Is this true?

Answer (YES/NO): NO